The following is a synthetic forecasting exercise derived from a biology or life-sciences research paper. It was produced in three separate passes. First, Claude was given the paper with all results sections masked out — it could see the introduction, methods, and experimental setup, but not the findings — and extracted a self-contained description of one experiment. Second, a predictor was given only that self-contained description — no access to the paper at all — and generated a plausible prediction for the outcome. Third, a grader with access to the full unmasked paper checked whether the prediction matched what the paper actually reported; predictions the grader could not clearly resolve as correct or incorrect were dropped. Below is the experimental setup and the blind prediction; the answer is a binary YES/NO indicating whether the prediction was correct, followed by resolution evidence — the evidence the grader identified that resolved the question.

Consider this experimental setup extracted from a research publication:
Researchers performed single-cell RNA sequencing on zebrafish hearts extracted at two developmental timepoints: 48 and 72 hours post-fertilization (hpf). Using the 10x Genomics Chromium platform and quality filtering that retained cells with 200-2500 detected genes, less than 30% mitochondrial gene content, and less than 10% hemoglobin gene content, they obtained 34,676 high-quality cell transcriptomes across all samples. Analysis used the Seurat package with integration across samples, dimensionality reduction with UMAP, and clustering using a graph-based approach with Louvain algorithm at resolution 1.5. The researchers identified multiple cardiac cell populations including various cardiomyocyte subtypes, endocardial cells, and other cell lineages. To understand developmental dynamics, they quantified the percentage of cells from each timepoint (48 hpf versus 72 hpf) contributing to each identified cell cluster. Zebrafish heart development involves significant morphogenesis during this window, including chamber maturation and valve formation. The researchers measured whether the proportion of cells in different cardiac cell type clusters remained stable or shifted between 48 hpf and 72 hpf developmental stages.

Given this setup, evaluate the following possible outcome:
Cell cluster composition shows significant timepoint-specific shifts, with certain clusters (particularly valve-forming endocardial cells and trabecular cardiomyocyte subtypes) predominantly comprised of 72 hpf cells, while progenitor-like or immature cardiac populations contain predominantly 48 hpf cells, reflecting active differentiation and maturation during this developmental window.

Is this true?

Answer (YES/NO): NO